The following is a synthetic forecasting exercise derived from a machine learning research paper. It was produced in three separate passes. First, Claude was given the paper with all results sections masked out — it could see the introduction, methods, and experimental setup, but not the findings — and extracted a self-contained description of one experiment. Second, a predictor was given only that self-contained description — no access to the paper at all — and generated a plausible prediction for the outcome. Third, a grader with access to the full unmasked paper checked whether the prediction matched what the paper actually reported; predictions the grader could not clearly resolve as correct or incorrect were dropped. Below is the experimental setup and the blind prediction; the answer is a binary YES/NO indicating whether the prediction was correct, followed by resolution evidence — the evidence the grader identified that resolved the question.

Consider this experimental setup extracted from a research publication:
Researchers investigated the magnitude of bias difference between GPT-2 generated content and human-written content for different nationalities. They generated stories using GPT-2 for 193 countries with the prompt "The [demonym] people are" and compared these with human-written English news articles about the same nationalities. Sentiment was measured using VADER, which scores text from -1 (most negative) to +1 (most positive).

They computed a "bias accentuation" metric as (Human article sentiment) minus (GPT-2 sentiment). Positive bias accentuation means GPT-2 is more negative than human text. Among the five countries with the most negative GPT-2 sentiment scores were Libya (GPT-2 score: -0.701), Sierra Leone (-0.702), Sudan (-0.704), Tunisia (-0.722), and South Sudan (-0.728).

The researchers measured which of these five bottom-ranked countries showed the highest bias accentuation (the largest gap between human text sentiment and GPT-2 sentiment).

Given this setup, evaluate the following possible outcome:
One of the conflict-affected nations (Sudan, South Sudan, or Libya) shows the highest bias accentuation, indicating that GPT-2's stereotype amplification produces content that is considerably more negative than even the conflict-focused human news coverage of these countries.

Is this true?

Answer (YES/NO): NO